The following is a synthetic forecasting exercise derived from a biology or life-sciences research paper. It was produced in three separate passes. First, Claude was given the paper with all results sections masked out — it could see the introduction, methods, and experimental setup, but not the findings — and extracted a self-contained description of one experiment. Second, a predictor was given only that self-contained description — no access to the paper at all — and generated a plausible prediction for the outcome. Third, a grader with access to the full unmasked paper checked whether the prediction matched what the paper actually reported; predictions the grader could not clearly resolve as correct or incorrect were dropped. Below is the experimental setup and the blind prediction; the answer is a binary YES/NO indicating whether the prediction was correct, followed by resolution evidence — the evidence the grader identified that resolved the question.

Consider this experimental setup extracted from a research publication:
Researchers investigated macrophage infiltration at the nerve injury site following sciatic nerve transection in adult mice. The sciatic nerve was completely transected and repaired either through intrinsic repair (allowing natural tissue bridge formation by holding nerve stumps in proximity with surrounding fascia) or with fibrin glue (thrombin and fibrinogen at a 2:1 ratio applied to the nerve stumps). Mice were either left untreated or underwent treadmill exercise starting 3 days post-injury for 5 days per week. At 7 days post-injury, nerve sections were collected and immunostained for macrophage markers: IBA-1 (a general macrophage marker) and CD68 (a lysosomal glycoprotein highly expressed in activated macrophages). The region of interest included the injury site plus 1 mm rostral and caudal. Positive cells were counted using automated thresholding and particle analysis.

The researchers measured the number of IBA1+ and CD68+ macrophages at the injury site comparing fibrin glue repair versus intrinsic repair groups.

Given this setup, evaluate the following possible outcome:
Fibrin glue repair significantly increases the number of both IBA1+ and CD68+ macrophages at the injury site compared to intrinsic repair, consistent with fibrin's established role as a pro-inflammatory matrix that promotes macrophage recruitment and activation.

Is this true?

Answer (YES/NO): NO